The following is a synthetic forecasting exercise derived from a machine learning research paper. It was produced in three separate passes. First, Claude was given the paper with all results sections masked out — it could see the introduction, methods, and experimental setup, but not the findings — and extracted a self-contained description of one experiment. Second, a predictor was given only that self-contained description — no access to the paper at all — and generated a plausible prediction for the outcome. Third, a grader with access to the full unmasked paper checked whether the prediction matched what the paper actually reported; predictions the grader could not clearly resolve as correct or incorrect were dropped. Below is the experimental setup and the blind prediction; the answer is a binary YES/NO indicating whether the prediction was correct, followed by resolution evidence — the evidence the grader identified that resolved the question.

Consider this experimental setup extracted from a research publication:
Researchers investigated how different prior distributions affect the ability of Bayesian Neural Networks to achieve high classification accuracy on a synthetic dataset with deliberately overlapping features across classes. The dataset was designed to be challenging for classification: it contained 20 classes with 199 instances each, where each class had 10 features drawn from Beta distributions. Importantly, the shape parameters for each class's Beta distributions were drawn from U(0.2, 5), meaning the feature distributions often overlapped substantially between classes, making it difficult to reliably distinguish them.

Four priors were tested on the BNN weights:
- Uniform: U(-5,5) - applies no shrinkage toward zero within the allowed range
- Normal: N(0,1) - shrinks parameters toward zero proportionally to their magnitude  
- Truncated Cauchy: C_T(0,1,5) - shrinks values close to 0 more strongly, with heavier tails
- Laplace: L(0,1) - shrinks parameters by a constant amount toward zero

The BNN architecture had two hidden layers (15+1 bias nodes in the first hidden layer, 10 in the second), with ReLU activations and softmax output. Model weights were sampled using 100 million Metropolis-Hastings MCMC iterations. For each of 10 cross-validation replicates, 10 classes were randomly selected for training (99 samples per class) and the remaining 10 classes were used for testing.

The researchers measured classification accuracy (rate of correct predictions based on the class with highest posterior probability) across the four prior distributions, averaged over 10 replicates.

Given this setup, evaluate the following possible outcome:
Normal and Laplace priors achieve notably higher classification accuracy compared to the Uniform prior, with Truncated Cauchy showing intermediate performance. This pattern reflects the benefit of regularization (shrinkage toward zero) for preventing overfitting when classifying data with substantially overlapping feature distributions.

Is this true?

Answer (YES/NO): NO